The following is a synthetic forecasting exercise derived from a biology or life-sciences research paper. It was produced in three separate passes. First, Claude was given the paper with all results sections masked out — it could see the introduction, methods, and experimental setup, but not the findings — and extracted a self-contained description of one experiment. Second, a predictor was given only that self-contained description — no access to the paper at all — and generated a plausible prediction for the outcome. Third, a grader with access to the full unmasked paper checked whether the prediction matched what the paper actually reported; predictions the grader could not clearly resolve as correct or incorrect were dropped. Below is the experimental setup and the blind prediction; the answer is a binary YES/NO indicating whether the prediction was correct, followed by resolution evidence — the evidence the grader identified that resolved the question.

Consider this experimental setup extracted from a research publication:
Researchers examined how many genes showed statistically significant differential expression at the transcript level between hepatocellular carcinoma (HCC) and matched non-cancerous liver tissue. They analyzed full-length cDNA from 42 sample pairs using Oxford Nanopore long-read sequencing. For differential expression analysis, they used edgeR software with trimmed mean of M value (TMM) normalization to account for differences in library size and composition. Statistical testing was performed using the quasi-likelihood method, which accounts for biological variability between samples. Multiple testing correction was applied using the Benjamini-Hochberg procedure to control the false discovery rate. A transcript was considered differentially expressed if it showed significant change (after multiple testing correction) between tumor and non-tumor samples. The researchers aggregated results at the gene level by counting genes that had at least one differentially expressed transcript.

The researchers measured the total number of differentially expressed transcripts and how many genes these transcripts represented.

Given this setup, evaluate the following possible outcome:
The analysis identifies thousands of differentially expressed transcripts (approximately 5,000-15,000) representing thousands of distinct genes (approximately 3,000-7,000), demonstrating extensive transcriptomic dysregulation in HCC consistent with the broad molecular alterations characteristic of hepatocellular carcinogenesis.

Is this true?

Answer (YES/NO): YES